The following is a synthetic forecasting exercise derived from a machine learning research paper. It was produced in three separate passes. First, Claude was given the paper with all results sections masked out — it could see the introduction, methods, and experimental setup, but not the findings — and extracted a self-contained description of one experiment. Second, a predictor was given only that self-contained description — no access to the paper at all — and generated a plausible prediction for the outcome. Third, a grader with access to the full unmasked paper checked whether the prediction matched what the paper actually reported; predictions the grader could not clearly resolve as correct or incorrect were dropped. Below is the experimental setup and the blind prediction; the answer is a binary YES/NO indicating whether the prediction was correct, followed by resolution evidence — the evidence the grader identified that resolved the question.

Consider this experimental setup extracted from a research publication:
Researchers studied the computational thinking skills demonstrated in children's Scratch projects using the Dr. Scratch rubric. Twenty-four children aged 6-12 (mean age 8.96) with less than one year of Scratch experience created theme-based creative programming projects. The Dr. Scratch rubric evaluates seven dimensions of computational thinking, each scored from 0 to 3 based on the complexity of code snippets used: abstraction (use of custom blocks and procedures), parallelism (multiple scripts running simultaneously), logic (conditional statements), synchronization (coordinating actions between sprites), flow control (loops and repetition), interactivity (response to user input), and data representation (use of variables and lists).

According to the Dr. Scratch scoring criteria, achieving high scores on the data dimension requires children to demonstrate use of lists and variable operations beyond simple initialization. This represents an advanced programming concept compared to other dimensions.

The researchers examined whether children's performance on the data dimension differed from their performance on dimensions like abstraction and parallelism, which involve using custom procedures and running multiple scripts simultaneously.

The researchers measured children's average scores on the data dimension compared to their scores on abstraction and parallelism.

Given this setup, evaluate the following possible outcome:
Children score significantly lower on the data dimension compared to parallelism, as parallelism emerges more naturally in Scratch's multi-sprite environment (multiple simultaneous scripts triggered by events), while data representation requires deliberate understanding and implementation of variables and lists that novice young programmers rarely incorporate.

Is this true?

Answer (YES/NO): YES